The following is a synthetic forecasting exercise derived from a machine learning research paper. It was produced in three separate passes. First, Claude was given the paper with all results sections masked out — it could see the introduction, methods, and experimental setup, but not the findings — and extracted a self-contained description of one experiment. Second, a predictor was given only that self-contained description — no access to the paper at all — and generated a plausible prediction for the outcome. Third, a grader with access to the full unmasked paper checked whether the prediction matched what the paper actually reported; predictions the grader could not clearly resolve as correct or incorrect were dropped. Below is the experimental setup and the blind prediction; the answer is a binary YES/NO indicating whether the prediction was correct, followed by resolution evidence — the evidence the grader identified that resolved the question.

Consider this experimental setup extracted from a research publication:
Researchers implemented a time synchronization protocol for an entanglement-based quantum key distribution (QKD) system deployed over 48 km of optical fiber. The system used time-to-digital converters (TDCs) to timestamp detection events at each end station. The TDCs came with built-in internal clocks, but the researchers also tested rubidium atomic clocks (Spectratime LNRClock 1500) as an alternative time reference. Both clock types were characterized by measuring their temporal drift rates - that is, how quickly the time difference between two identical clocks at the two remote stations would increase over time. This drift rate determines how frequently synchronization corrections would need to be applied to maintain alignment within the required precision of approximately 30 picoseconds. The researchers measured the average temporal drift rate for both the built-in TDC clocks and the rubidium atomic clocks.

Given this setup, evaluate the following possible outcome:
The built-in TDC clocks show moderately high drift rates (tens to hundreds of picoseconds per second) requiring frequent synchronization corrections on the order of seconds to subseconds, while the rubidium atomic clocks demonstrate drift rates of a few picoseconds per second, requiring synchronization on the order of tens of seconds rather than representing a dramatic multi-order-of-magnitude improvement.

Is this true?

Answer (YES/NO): NO